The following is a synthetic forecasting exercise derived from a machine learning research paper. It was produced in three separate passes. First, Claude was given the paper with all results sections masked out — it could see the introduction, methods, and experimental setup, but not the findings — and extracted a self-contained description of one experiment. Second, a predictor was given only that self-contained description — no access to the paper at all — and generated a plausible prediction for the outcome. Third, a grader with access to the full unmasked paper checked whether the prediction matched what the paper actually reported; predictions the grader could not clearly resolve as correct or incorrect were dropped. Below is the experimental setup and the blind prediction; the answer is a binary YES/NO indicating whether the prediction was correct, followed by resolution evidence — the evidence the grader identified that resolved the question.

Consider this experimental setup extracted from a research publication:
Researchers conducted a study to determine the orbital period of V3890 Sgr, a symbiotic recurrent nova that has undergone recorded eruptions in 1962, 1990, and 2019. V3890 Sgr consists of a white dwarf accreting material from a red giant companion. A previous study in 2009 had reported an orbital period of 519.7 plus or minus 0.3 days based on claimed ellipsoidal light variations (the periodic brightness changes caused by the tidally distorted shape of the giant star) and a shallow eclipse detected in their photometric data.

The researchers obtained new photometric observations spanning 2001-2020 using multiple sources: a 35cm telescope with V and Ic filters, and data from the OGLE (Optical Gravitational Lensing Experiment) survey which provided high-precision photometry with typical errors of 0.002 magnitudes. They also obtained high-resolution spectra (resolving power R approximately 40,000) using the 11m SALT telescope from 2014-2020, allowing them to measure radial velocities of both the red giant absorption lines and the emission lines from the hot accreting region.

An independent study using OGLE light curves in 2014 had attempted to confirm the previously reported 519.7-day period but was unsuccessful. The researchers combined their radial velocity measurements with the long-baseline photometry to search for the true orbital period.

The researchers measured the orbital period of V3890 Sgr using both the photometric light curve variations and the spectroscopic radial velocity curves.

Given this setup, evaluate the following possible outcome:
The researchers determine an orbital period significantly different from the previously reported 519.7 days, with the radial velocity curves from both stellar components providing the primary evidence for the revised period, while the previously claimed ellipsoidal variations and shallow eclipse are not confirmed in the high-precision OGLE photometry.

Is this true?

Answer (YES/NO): YES